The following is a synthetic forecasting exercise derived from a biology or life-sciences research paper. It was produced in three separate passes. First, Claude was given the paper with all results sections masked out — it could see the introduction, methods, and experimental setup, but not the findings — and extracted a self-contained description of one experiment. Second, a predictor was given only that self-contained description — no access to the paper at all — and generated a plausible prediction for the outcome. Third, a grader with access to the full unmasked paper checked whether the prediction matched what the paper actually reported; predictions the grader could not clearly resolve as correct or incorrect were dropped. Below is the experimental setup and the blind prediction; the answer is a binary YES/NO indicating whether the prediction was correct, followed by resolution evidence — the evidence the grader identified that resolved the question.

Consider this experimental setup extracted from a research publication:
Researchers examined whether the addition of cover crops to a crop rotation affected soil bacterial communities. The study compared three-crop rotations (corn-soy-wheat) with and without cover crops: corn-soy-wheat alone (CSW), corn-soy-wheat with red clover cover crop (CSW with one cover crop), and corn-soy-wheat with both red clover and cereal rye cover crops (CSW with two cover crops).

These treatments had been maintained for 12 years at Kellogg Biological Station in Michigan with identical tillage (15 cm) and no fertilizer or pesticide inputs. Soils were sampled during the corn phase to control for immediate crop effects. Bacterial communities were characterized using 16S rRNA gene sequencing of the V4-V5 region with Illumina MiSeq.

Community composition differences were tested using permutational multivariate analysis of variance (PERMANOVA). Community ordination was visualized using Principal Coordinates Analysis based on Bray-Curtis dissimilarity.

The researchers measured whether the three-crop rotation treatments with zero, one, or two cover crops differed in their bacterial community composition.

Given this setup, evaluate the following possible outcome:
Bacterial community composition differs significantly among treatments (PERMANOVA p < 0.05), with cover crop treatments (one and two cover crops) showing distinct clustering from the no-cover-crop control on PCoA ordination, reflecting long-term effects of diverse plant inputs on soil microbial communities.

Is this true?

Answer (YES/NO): NO